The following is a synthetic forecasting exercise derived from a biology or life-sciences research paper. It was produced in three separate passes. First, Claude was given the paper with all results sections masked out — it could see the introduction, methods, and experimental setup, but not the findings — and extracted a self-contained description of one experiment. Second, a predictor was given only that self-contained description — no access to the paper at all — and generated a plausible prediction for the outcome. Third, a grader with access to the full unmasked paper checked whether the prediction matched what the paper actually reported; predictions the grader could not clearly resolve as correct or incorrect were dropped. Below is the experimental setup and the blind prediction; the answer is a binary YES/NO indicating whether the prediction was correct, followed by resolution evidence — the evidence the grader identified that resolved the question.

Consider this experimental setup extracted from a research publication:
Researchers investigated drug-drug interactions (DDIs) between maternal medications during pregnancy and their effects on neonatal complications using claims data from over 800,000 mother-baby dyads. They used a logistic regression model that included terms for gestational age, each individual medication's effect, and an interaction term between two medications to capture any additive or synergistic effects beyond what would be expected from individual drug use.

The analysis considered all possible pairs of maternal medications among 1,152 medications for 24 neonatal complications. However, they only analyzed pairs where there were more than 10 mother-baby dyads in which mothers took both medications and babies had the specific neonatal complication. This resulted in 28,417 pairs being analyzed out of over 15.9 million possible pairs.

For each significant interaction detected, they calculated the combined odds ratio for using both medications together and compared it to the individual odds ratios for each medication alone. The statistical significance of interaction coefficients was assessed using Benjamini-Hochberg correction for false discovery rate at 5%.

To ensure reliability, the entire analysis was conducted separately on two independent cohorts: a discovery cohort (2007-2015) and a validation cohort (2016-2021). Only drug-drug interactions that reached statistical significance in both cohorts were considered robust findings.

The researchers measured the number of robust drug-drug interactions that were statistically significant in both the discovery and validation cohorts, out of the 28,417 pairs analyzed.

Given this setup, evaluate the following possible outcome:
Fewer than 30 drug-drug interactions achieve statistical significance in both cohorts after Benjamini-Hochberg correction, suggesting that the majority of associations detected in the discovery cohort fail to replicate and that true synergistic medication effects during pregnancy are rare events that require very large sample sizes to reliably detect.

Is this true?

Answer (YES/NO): YES